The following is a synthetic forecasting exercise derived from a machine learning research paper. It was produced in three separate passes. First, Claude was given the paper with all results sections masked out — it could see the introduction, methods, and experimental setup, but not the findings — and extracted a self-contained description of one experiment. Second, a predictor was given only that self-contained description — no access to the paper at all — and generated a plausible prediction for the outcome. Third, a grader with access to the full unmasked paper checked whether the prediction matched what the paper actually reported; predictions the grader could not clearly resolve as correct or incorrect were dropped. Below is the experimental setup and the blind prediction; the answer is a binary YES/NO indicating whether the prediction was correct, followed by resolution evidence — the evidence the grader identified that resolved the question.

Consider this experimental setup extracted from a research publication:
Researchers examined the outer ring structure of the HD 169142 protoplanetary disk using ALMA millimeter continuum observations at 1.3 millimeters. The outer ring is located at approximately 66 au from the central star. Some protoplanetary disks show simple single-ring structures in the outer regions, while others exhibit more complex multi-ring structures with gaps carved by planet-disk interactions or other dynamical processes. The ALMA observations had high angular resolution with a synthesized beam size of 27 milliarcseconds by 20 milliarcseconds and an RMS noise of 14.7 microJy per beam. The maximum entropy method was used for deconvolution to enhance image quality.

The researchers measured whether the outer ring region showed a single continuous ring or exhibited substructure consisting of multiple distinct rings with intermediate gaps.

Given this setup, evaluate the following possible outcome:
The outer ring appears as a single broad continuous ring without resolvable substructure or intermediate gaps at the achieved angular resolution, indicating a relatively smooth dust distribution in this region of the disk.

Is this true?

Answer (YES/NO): NO